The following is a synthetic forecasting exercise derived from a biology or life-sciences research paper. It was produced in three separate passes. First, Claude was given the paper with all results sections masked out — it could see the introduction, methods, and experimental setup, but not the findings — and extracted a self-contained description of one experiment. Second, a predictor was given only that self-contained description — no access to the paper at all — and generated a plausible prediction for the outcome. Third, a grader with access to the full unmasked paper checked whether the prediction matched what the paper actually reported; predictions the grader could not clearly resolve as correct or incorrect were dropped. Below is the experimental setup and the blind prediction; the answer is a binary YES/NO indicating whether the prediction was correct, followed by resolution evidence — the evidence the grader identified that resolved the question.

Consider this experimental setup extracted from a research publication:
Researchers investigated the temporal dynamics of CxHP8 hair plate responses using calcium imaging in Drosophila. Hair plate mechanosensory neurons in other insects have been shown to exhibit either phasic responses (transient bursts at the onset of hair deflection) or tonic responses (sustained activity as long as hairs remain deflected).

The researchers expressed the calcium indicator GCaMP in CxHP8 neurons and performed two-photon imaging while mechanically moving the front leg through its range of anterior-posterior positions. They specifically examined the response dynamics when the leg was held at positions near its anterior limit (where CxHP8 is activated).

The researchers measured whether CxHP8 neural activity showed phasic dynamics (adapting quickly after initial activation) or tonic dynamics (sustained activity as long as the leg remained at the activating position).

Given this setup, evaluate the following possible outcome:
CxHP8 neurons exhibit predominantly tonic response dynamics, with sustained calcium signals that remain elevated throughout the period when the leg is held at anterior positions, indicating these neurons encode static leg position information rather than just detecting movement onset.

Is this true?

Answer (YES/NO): YES